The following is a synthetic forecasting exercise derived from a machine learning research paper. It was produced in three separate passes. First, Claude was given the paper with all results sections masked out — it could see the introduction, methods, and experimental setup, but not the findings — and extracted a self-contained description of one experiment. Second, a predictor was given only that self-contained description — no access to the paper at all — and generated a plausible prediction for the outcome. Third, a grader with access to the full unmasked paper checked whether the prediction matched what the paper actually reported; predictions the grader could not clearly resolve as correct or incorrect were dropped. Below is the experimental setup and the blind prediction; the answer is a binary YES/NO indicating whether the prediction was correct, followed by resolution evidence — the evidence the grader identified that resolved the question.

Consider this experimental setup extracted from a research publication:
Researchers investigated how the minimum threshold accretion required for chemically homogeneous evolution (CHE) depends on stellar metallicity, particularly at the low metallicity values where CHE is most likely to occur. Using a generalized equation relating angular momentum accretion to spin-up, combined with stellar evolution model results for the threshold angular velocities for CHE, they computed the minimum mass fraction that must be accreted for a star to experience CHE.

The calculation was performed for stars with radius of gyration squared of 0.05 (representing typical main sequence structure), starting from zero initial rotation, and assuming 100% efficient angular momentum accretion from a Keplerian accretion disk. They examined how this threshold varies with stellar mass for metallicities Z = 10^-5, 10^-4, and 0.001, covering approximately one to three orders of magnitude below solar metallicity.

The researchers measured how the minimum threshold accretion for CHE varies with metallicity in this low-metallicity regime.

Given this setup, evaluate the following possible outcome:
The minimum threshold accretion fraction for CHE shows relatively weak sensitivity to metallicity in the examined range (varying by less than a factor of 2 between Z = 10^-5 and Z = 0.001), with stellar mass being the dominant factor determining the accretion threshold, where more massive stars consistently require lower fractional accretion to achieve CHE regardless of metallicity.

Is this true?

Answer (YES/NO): NO